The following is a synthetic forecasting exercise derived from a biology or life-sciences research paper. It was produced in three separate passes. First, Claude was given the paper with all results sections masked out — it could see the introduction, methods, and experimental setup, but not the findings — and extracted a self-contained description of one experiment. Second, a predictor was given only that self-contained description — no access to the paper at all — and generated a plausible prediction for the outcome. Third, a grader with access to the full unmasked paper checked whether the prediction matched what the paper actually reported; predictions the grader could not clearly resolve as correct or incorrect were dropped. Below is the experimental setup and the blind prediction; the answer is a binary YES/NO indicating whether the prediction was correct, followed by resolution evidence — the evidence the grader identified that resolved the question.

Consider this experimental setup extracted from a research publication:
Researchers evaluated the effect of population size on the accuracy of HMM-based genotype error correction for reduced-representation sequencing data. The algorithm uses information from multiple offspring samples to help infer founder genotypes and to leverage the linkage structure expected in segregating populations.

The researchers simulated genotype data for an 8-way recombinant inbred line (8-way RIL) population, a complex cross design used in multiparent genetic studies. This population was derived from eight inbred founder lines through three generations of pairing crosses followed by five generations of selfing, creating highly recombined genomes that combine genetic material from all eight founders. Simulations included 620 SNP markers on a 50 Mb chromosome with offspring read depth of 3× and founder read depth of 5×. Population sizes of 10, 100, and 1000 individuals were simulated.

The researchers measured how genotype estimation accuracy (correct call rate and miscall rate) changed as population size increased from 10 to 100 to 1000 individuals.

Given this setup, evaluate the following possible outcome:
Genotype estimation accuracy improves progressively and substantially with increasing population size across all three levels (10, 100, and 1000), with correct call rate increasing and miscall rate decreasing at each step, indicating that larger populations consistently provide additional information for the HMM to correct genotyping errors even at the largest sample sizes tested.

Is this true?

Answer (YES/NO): NO